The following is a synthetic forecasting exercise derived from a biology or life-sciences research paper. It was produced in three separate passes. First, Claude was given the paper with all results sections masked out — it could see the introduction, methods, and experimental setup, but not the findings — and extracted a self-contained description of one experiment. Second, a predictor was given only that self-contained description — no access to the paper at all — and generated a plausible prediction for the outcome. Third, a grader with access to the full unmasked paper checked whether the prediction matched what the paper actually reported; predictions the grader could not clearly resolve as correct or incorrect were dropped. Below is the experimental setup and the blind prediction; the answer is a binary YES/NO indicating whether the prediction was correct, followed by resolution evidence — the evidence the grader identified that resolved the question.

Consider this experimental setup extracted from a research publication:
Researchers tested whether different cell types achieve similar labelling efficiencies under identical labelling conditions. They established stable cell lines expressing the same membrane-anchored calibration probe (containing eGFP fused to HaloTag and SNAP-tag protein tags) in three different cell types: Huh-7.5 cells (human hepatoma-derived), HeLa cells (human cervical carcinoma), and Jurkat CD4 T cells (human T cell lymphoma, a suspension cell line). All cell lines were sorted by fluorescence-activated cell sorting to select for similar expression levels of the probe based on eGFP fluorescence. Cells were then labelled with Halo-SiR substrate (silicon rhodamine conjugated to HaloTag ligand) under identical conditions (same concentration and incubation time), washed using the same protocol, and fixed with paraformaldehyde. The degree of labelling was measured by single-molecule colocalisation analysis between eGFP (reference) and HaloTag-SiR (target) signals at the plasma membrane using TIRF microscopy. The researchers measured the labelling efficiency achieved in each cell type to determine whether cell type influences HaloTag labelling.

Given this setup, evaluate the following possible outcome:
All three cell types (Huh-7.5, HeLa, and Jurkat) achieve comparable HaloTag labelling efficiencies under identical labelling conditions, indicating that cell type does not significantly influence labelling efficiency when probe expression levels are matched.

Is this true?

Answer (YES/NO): NO